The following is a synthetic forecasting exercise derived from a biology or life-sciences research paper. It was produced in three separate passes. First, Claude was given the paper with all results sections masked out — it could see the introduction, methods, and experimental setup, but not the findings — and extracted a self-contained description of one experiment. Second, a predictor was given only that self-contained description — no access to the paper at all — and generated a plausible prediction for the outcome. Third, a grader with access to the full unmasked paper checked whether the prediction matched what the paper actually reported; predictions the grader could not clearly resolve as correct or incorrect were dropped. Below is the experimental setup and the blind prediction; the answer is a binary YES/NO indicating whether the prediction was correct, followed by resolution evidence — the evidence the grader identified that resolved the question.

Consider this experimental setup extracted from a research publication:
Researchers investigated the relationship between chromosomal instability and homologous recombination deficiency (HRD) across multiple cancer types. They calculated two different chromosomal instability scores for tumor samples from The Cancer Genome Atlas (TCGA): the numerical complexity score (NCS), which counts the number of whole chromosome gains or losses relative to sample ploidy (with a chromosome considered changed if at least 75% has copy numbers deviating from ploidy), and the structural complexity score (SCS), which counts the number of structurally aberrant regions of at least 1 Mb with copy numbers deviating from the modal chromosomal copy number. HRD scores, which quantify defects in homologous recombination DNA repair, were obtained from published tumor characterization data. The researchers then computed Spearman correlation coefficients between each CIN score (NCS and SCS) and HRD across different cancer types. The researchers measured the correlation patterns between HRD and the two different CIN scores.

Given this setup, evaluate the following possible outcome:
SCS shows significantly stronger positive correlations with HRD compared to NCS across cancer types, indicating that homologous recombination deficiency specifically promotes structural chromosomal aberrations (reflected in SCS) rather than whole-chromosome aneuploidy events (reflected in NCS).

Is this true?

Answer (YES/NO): YES